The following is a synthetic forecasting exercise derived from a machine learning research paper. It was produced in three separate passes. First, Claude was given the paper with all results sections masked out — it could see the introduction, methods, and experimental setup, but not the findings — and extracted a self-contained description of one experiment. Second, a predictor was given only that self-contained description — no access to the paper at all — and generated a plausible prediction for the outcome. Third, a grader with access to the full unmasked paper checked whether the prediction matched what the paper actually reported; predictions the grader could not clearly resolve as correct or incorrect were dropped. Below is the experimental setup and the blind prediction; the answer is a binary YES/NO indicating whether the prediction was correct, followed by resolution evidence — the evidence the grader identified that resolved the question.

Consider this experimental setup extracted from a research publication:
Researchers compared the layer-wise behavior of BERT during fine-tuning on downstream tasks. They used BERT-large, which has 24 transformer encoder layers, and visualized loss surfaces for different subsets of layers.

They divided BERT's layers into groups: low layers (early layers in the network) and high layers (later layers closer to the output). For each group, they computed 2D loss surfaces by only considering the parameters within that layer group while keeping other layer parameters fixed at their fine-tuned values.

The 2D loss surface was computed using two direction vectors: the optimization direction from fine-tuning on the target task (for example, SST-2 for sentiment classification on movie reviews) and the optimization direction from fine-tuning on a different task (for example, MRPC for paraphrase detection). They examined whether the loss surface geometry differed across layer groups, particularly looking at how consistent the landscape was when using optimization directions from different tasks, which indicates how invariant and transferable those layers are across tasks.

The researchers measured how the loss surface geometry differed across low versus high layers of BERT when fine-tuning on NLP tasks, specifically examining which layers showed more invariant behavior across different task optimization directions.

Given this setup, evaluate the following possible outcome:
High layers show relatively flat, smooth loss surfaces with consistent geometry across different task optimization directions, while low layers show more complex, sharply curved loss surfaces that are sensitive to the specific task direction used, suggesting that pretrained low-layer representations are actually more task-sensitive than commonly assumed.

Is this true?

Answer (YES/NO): NO